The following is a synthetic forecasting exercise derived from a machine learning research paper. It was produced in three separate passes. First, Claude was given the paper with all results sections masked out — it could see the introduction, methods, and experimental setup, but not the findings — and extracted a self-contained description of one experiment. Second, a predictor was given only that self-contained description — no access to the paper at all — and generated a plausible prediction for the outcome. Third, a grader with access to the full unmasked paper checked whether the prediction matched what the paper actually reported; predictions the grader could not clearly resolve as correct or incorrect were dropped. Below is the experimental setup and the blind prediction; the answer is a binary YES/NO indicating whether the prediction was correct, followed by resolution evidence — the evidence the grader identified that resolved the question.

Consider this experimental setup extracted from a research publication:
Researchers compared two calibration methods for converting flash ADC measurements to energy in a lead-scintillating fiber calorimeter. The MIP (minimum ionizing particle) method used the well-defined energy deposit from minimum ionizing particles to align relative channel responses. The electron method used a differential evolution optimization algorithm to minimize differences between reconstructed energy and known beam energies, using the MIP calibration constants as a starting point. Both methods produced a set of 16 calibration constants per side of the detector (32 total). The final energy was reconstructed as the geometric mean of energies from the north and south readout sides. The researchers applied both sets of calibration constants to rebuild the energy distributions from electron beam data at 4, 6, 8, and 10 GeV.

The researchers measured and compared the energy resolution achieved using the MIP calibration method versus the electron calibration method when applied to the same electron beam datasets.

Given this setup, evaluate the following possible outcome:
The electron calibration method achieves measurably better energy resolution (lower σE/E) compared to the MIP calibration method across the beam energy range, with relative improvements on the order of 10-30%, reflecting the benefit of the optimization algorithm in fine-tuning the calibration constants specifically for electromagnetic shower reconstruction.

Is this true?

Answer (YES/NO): NO